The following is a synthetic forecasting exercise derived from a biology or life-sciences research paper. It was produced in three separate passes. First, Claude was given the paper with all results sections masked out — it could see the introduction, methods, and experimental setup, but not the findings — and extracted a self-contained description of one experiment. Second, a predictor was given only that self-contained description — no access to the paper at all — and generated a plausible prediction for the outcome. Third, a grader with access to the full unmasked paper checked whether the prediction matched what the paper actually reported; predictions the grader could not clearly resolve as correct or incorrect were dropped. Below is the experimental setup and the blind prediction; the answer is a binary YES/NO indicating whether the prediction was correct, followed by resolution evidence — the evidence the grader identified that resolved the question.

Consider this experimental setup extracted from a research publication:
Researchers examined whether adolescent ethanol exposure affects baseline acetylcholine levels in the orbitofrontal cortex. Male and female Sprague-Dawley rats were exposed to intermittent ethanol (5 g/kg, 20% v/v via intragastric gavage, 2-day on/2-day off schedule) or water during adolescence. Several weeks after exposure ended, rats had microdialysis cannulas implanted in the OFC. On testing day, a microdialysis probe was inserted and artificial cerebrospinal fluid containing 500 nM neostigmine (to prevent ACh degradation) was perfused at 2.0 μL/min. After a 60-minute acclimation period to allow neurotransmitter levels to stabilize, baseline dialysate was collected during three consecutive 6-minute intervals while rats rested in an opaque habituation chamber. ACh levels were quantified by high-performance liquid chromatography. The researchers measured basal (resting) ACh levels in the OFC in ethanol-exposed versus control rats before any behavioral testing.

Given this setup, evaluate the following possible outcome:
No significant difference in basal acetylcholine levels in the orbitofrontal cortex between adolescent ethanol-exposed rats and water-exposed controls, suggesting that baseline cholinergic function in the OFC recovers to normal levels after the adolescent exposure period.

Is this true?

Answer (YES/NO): YES